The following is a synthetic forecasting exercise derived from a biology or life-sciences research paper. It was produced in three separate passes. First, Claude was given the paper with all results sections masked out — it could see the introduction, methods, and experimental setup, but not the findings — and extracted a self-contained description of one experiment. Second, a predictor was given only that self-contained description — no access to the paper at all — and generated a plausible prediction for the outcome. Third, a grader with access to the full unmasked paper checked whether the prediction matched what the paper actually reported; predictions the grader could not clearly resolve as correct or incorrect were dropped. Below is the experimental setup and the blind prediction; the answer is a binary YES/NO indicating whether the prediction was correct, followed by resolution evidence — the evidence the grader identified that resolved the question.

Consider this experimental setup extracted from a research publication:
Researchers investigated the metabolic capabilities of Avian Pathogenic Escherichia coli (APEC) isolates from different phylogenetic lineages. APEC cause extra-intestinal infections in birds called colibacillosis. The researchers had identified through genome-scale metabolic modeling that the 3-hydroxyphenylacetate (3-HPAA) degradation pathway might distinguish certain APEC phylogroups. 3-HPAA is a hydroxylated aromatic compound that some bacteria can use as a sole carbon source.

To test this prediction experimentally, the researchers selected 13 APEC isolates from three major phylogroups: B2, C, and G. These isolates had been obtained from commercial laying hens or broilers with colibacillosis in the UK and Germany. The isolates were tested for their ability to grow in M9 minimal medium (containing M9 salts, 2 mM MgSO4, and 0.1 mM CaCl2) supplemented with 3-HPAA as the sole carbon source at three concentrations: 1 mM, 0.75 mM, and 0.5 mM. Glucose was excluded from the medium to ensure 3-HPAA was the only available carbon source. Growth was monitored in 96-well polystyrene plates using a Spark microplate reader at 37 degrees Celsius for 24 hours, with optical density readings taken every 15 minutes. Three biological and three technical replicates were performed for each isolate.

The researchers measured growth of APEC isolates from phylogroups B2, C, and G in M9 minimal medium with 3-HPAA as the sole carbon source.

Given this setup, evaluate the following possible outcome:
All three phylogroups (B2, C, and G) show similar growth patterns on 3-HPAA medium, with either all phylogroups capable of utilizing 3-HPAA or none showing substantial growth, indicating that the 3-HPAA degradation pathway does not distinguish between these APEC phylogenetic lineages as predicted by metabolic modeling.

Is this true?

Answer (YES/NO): NO